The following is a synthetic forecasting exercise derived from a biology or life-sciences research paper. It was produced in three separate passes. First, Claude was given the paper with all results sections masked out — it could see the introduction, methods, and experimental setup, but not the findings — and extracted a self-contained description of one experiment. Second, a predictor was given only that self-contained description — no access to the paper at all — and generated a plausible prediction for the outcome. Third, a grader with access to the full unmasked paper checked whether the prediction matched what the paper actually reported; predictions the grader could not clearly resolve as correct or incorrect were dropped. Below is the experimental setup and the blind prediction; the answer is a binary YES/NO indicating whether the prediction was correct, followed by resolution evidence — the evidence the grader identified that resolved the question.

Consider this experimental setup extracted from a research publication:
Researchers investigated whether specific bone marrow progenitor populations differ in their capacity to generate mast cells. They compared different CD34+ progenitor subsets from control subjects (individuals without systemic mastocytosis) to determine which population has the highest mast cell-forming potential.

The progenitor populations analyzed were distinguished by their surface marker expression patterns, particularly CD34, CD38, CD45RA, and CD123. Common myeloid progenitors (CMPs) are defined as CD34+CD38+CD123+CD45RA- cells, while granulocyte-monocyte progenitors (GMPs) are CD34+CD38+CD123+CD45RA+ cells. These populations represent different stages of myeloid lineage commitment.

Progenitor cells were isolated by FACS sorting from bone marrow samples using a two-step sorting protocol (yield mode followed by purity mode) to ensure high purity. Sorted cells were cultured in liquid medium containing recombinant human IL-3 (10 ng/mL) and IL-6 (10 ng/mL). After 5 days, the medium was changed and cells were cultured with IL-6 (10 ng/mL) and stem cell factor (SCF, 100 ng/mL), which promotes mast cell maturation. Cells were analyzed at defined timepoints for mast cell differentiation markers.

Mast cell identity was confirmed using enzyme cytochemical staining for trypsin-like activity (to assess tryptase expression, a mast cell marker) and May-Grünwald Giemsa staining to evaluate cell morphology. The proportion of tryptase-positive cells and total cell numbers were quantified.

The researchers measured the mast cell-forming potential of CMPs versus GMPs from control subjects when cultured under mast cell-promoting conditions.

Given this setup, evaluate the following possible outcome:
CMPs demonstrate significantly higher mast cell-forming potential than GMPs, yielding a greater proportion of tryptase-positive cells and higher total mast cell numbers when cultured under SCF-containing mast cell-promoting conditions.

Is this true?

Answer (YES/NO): YES